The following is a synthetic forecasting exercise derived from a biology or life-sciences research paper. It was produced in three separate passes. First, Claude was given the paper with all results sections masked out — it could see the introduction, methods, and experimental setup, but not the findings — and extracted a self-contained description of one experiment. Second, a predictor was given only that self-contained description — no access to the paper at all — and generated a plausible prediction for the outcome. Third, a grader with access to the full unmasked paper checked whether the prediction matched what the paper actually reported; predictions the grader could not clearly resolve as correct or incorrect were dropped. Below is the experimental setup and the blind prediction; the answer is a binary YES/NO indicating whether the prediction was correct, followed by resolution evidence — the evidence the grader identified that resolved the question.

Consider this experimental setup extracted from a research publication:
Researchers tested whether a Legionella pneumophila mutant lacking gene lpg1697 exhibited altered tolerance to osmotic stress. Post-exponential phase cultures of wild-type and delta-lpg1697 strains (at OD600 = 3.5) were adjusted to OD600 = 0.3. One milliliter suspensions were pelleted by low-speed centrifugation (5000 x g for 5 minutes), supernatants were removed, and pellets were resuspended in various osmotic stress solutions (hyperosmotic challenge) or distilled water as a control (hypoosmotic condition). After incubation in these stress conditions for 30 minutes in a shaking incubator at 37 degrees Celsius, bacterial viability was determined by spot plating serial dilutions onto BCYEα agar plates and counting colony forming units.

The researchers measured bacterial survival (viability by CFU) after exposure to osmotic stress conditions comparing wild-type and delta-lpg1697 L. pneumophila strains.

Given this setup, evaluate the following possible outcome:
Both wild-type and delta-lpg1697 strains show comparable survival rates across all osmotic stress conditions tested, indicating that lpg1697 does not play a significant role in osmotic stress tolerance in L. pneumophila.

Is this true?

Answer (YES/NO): NO